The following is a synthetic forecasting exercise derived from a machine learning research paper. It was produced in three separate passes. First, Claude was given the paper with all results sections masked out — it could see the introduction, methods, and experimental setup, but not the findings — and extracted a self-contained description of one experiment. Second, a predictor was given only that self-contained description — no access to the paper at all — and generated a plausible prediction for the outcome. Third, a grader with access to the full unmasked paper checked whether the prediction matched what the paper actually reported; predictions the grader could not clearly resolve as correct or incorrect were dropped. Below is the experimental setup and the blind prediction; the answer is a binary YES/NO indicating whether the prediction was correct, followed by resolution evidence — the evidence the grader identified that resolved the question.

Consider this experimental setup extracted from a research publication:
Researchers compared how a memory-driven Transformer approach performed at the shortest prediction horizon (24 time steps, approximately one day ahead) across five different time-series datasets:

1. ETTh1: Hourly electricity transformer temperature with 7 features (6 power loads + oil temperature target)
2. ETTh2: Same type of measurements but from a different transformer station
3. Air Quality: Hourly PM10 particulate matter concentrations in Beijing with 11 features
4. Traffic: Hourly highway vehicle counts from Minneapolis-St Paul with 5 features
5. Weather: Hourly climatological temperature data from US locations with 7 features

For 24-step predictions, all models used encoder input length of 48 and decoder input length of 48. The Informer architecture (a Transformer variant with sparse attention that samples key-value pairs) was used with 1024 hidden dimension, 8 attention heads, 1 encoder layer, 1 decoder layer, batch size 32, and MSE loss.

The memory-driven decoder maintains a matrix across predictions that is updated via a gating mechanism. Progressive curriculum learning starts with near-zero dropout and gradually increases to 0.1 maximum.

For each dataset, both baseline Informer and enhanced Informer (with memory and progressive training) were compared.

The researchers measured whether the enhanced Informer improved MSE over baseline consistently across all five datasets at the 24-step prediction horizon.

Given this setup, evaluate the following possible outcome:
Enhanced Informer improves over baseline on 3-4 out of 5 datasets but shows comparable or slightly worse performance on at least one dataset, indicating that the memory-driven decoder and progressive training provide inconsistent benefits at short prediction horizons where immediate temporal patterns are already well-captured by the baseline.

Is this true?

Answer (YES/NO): NO